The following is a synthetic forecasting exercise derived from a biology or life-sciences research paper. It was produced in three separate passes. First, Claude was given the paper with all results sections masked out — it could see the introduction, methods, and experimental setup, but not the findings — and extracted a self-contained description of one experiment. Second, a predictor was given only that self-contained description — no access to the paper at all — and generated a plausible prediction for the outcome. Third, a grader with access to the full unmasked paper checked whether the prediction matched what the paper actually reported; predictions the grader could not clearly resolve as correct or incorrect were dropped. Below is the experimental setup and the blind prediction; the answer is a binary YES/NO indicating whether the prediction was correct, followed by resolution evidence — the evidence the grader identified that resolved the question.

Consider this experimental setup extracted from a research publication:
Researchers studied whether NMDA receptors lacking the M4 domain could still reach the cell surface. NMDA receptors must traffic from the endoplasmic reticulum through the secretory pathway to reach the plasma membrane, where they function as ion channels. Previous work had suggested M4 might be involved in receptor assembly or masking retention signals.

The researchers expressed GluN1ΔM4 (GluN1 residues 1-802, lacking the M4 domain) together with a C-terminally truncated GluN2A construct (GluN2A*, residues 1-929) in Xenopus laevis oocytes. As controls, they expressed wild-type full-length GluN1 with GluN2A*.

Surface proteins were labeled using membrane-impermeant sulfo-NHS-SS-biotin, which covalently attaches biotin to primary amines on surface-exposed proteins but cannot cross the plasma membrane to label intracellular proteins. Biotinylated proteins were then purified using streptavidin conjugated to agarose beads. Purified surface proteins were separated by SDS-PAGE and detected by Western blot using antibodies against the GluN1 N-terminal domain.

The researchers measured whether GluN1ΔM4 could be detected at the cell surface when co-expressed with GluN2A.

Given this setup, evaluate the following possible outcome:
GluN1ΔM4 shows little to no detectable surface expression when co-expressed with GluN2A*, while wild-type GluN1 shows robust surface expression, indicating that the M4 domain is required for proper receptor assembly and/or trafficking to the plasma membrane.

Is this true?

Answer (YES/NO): NO